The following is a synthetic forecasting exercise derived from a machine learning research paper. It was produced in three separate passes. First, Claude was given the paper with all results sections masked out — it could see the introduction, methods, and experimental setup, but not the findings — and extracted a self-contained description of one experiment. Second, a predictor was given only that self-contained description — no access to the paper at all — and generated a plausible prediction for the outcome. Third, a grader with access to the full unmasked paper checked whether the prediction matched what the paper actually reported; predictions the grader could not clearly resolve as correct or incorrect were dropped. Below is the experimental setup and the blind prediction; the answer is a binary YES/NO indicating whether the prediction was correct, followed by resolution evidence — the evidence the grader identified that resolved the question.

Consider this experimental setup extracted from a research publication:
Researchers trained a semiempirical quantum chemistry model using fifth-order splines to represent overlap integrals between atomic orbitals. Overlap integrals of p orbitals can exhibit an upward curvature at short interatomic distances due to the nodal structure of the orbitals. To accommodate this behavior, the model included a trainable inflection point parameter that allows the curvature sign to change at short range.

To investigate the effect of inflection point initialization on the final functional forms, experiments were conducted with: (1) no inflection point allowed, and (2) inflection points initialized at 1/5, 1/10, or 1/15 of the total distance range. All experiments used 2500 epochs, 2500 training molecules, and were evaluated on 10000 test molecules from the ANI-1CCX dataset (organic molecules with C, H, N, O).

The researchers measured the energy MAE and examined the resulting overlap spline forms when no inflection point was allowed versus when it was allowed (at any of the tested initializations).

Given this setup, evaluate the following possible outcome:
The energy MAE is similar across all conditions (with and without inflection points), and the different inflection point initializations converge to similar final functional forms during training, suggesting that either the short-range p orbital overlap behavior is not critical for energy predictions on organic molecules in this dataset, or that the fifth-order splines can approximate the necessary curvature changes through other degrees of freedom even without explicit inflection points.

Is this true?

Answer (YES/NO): NO